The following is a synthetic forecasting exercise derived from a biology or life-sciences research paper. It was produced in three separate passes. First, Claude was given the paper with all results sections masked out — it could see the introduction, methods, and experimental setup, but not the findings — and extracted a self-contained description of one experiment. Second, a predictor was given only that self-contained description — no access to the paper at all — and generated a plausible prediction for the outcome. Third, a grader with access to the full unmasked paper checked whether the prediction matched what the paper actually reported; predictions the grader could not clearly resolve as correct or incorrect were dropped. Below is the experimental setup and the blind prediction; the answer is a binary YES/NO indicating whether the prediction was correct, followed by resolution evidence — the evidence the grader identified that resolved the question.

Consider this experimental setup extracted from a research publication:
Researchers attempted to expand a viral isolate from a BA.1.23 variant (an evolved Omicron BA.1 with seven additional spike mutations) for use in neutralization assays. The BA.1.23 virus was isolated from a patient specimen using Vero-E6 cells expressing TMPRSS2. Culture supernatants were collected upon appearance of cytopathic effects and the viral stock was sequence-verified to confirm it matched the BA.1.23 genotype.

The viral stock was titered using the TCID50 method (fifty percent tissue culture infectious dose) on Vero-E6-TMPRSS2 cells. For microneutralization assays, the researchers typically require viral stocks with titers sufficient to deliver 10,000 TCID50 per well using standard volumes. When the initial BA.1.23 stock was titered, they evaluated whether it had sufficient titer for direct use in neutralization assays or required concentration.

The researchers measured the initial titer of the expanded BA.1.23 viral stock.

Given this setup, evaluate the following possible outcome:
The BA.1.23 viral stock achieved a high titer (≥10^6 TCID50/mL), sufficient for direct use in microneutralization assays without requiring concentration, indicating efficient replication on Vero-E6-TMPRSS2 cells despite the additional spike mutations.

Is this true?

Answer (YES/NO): NO